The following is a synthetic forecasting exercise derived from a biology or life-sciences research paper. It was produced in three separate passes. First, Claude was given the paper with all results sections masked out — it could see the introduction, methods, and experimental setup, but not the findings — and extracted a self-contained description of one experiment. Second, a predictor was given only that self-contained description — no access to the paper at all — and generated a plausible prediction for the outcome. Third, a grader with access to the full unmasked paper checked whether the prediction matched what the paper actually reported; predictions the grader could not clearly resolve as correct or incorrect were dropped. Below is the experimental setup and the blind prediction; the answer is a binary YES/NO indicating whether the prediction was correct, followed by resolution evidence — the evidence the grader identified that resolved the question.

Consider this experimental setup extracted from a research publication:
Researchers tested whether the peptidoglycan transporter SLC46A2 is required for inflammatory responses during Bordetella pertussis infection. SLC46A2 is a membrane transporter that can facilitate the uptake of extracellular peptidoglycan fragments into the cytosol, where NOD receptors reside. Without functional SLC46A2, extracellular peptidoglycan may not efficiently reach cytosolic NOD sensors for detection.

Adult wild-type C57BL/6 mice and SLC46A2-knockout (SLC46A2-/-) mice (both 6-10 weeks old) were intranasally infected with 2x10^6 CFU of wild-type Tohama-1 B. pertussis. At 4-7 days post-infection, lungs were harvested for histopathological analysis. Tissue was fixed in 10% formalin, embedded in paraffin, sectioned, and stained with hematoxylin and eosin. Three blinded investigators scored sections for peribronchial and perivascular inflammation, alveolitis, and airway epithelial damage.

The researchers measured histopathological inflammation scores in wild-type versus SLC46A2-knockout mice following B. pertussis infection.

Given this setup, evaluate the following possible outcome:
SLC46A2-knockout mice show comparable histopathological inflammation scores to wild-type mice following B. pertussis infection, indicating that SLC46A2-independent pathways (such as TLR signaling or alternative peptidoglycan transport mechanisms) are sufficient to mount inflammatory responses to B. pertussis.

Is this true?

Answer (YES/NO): YES